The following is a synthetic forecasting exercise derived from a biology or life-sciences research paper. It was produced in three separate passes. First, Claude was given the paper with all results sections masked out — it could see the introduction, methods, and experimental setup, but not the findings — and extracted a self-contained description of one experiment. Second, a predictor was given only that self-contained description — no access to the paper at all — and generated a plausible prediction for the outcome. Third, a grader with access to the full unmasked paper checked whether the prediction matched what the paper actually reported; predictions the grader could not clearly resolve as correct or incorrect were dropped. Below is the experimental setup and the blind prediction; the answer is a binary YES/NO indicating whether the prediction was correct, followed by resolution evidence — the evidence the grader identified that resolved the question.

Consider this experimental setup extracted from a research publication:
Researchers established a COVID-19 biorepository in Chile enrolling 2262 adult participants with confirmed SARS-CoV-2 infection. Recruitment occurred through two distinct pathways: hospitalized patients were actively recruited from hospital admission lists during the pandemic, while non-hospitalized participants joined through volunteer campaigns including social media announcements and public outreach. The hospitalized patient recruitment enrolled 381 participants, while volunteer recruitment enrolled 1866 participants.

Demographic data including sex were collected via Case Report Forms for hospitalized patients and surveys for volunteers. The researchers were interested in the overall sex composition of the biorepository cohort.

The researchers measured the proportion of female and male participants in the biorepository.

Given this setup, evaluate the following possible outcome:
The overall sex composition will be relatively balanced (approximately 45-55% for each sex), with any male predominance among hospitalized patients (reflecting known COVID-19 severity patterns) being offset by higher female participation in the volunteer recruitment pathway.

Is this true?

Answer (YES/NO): NO